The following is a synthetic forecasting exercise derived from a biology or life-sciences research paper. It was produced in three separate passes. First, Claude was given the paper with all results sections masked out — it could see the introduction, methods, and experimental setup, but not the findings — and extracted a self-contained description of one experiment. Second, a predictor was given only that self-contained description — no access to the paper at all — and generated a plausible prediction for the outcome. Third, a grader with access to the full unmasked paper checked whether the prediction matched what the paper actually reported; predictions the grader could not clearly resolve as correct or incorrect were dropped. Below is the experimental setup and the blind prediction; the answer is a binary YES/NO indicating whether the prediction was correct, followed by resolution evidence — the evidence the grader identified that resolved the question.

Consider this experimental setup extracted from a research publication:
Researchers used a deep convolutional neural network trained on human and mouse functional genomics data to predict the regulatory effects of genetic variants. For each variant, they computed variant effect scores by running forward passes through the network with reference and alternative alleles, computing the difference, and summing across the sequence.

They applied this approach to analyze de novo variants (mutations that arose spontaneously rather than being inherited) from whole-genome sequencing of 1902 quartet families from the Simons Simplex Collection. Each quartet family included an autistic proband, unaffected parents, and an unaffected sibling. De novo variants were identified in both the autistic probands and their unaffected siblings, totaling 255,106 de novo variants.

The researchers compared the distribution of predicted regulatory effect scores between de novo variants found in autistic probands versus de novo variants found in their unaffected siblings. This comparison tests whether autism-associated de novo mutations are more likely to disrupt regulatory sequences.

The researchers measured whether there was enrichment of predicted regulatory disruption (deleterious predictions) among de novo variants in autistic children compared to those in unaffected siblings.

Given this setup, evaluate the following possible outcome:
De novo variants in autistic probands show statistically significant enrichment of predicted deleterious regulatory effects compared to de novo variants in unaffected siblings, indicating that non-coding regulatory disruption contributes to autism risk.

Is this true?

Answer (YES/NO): YES